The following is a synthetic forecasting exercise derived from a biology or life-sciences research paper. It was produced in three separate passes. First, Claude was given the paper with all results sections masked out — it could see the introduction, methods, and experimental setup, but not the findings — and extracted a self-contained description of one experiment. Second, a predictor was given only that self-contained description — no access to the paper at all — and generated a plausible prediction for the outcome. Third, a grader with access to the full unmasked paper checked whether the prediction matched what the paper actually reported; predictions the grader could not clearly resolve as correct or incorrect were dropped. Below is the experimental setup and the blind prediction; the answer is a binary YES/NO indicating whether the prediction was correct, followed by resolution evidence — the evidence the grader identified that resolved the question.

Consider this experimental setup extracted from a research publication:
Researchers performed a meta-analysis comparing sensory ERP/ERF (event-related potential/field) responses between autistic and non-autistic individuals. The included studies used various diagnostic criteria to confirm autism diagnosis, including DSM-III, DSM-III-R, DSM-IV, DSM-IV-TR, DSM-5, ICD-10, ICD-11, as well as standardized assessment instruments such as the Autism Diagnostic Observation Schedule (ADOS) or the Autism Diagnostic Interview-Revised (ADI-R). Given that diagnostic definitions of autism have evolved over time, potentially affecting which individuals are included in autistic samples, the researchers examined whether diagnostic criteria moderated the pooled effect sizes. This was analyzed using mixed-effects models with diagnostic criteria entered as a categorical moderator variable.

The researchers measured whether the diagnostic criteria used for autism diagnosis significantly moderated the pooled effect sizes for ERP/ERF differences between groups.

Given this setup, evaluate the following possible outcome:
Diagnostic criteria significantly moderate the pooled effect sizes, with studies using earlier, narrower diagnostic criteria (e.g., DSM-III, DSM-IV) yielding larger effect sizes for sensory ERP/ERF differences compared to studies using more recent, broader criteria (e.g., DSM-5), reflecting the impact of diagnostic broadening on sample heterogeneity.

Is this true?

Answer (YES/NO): NO